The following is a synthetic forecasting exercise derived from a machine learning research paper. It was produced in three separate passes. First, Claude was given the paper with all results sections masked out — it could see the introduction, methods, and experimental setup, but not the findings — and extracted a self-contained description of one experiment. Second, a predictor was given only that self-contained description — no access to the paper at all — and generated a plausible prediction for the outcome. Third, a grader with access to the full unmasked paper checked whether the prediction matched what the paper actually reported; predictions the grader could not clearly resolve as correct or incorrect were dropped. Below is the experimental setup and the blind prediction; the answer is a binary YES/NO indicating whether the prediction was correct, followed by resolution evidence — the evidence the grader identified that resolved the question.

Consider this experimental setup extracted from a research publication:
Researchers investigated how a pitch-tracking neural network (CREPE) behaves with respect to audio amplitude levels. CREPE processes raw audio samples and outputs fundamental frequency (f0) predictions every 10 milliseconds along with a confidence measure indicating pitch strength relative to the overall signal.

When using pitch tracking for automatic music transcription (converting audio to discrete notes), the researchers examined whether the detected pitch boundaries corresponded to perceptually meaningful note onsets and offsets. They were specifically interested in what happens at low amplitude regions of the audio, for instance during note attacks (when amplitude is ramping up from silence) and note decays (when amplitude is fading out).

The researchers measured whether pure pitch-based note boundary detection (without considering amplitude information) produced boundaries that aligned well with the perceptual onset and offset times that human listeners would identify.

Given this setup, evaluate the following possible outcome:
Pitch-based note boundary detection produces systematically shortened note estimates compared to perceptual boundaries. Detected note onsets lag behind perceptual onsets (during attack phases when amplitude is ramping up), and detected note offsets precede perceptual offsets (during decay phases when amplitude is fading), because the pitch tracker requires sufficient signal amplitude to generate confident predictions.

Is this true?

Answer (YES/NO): NO